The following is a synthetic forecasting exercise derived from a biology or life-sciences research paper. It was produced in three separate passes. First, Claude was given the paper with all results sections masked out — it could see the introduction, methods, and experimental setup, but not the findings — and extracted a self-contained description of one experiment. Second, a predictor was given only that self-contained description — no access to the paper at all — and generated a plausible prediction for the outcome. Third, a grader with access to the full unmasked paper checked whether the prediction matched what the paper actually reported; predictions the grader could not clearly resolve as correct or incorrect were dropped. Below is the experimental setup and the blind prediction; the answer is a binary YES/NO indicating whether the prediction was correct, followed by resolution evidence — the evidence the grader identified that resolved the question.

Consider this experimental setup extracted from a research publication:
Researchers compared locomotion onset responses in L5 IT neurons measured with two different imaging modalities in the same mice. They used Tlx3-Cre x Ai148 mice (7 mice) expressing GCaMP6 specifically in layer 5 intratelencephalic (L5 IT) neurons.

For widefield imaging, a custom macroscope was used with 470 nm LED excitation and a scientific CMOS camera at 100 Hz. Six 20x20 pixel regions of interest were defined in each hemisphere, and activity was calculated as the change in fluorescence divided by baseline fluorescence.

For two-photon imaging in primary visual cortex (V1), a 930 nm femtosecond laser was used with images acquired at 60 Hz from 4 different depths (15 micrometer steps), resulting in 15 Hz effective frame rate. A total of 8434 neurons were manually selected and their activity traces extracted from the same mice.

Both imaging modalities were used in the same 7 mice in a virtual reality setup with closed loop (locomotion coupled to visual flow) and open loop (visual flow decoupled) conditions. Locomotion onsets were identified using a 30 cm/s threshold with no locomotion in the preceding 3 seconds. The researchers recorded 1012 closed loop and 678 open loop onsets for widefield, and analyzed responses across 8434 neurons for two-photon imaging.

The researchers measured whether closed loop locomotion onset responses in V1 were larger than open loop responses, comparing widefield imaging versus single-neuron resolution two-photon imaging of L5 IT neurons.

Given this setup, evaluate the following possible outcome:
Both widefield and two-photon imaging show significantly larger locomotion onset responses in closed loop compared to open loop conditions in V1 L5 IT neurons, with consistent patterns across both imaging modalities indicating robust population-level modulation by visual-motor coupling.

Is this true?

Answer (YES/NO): NO